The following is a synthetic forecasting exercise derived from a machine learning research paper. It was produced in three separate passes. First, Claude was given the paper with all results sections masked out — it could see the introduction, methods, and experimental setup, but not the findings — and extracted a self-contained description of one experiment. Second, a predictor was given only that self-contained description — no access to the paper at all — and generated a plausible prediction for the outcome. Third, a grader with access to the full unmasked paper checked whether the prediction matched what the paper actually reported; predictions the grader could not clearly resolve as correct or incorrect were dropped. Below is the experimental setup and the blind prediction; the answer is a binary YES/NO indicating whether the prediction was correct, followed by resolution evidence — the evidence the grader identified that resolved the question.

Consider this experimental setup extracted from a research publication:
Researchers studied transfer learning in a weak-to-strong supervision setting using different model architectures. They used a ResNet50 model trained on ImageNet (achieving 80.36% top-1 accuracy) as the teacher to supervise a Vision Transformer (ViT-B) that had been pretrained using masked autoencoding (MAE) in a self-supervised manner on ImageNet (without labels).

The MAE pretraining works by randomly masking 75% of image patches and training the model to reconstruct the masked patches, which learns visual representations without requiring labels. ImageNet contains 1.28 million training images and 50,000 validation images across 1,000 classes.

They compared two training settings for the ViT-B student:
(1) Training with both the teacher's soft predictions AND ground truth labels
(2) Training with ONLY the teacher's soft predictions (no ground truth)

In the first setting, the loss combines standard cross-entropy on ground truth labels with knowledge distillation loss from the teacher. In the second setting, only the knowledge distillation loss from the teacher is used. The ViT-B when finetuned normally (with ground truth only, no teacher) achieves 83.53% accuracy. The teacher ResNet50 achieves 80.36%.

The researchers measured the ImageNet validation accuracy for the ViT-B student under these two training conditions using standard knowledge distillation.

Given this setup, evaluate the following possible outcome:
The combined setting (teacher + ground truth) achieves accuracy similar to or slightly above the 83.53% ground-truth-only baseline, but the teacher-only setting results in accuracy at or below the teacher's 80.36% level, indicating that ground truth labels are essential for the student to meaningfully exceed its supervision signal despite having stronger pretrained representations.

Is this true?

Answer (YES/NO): NO